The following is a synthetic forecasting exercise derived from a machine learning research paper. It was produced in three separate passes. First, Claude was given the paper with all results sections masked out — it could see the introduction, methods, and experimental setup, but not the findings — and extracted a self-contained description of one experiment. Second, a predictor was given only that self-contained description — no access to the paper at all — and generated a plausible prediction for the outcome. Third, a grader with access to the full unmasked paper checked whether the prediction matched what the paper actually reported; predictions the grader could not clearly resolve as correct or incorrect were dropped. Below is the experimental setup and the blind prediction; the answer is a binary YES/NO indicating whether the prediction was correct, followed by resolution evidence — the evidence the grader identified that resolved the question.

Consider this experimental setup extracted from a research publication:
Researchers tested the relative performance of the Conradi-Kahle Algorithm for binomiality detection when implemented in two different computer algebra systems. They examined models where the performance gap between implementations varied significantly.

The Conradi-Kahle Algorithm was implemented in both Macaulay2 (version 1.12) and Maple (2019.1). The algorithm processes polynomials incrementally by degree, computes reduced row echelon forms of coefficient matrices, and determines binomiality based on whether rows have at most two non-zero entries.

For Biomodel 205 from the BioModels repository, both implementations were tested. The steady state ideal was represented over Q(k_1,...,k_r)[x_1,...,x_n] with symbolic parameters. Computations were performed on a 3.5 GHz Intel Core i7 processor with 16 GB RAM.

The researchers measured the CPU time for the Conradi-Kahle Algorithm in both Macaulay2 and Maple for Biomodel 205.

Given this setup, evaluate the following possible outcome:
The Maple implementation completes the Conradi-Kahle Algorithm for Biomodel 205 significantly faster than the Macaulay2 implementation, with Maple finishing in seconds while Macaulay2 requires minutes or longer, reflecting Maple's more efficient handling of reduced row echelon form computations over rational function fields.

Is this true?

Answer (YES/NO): NO